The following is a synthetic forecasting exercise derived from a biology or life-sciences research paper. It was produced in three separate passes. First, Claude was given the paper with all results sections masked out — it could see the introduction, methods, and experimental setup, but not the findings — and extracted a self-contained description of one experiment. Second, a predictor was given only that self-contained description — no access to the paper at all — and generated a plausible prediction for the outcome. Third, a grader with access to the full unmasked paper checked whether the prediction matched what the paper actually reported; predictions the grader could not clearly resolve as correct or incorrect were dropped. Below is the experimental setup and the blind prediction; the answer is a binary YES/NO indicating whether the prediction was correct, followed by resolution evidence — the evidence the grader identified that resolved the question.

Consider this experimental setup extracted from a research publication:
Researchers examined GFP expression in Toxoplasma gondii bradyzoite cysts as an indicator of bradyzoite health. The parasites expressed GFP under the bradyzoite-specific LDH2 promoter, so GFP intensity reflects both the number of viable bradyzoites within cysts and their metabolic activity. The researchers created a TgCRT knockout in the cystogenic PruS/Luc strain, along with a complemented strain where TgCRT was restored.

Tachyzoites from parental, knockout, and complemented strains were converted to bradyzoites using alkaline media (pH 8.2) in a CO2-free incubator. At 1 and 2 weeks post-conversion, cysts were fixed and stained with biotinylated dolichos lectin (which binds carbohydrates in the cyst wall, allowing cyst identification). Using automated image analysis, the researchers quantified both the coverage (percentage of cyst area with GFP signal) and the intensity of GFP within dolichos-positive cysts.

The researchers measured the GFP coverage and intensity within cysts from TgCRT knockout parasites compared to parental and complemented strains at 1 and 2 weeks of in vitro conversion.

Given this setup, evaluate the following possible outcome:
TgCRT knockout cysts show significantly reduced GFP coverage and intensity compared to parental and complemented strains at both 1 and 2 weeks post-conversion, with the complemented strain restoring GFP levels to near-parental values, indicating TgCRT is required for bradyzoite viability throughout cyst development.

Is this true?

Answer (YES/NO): NO